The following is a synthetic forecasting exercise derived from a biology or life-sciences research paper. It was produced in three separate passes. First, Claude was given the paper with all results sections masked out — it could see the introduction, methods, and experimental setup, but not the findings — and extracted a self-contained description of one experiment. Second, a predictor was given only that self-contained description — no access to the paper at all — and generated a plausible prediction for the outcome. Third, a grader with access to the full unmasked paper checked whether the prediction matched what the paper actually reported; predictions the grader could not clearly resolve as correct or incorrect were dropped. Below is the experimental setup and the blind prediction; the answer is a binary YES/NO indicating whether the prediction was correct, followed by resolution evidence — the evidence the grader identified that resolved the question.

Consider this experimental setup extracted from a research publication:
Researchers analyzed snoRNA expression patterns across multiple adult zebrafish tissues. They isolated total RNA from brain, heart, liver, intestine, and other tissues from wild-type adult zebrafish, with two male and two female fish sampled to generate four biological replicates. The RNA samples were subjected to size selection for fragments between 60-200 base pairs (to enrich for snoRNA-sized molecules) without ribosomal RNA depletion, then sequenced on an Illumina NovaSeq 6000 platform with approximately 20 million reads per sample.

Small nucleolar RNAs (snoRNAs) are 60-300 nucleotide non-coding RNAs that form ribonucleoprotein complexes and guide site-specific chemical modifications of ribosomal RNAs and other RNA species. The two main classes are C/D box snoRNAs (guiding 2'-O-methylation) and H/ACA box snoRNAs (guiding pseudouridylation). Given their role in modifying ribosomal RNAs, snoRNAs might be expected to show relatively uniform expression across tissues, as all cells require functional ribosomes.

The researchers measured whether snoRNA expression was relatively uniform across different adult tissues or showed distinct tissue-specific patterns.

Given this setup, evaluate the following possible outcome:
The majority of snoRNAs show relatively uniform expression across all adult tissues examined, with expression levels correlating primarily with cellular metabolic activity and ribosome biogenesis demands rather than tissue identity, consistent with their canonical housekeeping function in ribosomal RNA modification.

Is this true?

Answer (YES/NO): NO